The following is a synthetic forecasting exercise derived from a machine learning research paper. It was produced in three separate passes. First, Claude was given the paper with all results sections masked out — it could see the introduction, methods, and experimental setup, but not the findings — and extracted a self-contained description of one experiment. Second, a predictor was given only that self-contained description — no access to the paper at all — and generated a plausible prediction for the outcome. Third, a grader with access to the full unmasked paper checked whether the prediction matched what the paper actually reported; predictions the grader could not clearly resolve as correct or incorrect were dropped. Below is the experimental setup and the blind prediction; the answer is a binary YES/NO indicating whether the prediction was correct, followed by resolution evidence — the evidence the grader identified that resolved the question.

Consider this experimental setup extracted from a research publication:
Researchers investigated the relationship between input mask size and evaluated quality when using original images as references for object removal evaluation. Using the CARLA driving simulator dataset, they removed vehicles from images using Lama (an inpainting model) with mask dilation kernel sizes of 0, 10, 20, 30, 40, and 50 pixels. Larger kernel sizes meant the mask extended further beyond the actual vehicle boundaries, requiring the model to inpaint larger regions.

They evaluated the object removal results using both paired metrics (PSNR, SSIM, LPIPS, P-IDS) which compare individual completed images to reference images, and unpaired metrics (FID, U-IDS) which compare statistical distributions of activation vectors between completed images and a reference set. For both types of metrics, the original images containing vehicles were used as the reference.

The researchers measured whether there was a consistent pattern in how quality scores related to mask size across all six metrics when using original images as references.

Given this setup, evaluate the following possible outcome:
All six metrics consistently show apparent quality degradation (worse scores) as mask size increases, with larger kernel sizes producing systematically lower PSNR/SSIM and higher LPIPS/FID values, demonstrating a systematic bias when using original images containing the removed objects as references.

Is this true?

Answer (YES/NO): YES